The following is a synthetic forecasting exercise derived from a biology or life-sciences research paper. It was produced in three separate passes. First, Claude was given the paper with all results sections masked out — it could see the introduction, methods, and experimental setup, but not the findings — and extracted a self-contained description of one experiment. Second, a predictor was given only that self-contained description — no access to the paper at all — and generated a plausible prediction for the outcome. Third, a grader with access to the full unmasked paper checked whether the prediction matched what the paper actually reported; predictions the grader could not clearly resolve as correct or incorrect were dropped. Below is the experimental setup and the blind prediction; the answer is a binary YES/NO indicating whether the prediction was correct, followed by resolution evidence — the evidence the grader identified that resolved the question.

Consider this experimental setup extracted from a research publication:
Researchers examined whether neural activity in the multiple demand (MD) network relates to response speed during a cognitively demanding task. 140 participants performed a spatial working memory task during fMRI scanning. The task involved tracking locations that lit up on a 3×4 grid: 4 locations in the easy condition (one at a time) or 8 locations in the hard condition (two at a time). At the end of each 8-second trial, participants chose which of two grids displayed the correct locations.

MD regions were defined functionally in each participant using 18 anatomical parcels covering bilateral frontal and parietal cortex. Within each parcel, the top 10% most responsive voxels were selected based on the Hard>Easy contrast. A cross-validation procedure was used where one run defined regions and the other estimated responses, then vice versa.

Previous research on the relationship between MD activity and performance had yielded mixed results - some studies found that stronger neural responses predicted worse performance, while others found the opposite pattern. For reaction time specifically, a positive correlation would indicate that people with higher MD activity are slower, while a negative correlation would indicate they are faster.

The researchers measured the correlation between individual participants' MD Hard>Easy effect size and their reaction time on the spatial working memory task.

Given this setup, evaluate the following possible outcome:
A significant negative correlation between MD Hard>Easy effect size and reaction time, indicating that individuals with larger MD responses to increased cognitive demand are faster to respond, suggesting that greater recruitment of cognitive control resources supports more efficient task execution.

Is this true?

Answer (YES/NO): YES